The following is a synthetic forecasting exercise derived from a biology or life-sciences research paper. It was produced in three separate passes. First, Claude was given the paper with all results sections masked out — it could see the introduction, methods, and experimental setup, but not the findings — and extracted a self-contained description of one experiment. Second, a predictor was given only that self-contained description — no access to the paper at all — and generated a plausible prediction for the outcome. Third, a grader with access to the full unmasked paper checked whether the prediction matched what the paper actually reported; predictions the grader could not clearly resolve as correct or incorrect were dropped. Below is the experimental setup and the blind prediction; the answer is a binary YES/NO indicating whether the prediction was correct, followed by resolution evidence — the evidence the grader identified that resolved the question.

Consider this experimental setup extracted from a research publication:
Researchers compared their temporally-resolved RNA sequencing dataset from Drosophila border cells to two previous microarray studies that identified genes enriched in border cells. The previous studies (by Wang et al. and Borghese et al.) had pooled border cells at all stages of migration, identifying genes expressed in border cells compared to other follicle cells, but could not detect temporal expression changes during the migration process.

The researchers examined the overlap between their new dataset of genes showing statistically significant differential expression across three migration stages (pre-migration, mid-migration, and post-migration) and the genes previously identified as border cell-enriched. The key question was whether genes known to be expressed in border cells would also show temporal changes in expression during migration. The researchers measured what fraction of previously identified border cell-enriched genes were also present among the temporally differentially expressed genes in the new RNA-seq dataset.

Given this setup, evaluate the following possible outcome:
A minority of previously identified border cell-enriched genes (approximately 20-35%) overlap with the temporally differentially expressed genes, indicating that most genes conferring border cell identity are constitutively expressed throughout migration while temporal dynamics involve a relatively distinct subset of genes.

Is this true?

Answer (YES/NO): NO